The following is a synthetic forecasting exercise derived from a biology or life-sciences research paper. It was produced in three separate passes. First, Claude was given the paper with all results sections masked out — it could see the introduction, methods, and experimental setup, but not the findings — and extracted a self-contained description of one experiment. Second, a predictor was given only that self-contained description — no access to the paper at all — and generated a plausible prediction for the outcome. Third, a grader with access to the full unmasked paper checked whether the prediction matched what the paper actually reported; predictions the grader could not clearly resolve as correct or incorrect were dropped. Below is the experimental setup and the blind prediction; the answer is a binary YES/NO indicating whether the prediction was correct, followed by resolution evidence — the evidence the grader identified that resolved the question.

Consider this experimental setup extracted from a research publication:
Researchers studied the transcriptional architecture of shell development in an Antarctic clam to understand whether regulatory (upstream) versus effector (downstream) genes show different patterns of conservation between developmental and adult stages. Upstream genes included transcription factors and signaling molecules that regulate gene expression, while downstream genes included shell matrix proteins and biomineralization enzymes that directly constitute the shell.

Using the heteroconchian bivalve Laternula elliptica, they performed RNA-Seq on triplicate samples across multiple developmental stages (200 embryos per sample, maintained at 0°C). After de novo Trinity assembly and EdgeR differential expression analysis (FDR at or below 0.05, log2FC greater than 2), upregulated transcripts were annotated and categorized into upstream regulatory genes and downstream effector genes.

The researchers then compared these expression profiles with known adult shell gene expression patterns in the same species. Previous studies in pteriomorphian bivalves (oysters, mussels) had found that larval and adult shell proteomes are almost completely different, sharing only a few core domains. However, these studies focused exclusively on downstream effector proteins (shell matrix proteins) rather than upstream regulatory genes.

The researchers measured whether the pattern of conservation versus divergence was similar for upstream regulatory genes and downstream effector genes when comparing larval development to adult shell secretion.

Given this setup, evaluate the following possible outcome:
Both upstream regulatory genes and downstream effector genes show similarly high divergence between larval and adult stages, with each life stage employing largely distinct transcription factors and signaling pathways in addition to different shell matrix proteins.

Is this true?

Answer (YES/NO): NO